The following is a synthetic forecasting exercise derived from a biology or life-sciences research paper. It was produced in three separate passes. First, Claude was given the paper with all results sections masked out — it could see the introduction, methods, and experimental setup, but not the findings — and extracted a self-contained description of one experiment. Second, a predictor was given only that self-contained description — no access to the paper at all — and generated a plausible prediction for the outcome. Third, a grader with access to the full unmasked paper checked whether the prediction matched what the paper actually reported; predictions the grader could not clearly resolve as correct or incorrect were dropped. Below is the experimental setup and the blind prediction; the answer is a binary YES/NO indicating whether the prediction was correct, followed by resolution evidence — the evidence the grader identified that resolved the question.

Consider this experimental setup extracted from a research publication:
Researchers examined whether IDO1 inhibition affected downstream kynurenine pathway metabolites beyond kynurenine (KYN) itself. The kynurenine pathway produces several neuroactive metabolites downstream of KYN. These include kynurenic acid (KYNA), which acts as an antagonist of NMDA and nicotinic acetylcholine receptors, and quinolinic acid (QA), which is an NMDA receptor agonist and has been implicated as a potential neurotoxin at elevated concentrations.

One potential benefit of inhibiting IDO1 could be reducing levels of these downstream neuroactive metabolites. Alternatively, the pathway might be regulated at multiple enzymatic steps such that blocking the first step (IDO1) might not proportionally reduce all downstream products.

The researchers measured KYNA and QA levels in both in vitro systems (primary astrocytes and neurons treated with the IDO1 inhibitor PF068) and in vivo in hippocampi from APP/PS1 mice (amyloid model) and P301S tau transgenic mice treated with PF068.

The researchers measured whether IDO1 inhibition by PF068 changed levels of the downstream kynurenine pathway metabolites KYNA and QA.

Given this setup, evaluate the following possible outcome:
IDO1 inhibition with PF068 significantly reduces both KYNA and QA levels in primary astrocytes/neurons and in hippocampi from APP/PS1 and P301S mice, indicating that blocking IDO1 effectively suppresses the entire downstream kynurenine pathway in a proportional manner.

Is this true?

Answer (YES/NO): NO